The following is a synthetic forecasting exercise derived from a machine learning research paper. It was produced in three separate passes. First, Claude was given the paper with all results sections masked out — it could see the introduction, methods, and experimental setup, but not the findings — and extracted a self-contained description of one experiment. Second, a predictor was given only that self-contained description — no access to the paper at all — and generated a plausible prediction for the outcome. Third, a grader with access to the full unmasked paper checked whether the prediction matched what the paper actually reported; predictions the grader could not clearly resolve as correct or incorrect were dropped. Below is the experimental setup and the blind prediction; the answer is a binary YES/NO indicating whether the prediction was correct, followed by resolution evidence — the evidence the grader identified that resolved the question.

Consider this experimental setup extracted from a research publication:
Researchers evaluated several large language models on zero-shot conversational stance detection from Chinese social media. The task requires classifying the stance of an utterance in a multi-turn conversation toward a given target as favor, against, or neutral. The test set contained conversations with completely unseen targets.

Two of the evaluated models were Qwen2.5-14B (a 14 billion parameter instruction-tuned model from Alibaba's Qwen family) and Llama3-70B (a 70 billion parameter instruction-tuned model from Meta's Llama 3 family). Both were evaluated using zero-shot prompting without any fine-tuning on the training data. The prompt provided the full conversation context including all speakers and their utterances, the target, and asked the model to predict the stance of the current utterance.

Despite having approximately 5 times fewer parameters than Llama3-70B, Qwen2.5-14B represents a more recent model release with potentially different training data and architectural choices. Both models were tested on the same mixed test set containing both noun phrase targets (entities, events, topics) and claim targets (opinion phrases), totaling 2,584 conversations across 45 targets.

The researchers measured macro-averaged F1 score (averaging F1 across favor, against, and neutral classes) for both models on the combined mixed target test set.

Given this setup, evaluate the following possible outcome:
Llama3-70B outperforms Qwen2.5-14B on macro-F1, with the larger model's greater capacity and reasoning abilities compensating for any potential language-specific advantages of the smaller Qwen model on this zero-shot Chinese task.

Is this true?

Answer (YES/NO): NO